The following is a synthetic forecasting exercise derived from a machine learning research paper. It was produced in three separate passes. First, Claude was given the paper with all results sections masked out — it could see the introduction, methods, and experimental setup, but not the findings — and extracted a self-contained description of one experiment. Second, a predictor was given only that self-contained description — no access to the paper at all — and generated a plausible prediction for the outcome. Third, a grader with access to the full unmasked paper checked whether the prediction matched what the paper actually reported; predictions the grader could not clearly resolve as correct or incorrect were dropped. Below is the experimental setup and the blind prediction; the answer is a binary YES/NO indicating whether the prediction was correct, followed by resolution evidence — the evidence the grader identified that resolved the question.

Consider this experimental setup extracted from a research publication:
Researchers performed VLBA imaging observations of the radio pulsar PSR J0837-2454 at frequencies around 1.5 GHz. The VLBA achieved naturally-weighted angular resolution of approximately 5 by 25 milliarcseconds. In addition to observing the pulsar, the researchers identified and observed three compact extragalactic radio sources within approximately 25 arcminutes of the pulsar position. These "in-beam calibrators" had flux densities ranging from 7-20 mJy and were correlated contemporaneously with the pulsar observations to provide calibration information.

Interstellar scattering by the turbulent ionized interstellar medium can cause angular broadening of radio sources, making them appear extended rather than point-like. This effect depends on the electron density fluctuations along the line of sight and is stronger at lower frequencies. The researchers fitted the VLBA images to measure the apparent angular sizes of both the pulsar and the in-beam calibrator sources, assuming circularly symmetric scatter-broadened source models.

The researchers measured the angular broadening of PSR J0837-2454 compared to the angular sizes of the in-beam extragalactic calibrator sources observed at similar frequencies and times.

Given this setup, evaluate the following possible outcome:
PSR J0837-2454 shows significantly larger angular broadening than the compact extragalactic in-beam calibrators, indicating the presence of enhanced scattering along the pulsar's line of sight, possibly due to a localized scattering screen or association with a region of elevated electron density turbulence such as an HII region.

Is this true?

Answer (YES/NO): NO